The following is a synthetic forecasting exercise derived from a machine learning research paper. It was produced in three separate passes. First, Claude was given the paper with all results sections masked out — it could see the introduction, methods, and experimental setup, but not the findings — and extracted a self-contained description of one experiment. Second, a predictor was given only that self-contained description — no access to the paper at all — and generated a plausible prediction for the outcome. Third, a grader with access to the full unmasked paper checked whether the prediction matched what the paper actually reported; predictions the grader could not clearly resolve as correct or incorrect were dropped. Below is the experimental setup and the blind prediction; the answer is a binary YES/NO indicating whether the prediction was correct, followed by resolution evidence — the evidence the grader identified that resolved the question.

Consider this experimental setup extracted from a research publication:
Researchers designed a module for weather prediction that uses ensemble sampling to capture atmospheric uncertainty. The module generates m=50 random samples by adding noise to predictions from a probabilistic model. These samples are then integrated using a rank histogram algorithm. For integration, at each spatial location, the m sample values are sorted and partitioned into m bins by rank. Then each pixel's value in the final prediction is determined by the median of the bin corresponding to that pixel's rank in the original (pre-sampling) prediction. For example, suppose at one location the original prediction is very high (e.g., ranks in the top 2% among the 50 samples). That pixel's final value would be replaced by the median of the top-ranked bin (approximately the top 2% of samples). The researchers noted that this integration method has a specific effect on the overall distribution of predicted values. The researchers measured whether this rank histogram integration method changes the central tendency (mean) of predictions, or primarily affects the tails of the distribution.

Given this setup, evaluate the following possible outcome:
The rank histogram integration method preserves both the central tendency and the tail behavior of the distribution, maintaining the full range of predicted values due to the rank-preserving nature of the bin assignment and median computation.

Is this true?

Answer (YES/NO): NO